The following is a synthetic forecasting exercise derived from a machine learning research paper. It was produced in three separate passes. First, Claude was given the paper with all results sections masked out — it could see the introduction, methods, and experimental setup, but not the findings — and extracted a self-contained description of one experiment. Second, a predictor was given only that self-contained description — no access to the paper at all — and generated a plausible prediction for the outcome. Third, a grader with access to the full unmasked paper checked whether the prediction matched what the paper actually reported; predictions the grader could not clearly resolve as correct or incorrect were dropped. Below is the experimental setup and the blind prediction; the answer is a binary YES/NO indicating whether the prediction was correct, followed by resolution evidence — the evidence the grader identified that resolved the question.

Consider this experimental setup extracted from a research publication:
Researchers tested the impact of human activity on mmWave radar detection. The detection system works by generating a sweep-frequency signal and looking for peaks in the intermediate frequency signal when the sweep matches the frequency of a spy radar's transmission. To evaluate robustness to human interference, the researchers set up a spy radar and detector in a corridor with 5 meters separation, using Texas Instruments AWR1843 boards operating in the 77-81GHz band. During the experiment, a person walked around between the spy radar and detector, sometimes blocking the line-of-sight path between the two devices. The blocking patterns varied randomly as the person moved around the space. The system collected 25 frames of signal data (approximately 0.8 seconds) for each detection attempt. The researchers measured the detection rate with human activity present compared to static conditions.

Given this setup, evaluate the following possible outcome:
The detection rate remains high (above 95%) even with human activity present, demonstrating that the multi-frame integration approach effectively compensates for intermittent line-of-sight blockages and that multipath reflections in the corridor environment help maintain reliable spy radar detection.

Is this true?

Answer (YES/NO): YES